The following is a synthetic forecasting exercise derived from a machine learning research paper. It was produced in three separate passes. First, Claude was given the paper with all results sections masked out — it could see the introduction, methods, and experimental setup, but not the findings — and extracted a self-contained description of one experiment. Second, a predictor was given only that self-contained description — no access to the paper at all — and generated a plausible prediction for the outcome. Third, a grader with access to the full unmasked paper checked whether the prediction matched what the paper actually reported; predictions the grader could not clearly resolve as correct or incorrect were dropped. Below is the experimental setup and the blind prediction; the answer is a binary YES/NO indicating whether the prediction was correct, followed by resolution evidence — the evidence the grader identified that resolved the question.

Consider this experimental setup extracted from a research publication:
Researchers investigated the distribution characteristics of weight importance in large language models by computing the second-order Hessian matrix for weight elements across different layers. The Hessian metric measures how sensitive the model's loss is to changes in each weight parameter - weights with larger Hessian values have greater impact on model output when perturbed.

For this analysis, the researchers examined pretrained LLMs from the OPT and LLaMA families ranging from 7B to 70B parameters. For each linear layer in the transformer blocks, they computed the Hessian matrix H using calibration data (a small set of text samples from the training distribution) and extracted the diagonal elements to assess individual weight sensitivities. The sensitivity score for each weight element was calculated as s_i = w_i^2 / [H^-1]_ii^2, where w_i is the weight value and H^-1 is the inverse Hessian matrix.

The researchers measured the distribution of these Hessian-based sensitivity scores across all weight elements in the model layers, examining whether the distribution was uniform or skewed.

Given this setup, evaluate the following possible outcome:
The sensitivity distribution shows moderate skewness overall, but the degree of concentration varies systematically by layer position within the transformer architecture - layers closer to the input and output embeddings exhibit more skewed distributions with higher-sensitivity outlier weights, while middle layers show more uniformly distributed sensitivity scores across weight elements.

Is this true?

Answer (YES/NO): NO